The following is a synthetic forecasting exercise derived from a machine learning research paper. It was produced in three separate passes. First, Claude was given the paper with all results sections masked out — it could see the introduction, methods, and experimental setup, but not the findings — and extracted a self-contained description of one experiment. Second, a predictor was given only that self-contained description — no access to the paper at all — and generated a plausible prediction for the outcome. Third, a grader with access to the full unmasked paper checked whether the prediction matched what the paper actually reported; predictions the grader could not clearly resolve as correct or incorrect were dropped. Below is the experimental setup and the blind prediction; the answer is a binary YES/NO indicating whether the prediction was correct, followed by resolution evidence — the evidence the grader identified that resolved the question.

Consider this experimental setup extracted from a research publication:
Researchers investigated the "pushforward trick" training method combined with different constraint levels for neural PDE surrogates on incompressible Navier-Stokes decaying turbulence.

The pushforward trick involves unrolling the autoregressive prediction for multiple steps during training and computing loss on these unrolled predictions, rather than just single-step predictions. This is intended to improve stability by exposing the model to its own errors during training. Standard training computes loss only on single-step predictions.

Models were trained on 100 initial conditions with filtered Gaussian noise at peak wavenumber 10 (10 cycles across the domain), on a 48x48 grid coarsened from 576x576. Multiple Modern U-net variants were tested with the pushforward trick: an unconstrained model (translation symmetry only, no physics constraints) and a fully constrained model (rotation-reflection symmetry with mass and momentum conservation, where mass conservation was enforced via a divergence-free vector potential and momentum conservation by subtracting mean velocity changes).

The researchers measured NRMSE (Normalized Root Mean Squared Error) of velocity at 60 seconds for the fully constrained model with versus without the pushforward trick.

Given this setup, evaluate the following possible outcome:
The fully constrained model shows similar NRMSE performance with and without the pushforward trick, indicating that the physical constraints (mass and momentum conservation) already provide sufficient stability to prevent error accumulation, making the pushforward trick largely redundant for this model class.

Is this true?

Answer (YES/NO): NO